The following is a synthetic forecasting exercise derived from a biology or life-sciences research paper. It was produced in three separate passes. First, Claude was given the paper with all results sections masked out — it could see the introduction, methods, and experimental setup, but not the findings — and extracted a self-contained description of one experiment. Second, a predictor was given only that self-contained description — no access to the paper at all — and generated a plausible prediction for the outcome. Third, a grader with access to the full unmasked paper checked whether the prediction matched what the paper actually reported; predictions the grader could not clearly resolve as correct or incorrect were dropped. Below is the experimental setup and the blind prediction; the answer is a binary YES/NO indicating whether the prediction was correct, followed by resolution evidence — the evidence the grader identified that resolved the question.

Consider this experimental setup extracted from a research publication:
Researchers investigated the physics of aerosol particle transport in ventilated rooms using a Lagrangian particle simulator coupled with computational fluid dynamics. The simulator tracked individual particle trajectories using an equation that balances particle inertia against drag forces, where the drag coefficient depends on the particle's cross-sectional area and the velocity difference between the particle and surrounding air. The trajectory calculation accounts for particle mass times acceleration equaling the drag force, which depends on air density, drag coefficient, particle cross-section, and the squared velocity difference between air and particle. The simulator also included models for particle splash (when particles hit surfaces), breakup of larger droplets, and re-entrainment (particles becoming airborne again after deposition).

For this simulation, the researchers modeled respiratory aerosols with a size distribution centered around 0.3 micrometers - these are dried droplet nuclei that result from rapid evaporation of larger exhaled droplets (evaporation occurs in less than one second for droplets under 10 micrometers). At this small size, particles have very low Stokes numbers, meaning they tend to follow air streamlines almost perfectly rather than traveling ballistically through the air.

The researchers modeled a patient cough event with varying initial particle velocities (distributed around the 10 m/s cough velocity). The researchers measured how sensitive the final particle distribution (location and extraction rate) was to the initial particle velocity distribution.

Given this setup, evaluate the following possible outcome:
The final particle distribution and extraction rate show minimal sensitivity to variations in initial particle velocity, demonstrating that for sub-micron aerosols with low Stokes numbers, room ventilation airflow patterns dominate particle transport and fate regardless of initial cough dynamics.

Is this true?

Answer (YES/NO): YES